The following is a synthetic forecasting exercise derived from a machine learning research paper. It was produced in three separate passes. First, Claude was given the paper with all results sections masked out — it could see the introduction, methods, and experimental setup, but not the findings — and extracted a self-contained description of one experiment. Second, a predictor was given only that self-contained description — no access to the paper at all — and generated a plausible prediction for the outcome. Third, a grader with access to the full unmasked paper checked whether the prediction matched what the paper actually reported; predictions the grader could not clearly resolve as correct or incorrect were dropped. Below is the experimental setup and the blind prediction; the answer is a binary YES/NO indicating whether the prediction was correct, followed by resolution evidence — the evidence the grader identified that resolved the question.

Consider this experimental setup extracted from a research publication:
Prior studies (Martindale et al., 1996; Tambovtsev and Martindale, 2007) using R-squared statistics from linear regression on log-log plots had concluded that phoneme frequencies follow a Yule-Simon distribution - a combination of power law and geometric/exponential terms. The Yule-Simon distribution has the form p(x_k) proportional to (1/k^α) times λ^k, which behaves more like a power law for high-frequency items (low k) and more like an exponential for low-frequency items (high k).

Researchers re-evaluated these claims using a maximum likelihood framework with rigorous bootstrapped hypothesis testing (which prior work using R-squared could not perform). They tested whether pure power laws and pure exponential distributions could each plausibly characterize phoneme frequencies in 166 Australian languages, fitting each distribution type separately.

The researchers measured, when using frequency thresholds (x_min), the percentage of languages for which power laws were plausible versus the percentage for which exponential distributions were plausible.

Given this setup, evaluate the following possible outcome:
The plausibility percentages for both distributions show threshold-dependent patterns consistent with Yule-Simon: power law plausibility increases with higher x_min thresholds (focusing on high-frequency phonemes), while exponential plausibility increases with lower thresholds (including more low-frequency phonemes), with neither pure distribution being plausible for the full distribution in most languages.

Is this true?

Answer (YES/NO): NO